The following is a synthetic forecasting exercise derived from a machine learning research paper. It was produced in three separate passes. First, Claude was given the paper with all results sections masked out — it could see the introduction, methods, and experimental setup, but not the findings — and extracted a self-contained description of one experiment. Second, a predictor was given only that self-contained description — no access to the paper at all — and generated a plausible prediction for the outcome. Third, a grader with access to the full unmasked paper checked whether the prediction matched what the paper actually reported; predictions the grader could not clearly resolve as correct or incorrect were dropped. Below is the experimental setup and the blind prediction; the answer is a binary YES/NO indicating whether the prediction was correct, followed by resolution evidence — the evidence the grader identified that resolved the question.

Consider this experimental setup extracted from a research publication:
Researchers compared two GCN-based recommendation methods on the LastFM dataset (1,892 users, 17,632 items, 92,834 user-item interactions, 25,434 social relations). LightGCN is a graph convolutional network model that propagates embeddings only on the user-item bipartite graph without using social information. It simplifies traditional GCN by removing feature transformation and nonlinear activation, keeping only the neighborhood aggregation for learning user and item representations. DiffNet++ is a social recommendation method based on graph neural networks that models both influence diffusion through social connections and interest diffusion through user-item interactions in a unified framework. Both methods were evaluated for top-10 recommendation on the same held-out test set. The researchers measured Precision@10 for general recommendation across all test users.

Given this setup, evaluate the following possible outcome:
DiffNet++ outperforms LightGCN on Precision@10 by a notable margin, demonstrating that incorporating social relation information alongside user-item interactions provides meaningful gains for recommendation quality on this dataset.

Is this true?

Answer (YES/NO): NO